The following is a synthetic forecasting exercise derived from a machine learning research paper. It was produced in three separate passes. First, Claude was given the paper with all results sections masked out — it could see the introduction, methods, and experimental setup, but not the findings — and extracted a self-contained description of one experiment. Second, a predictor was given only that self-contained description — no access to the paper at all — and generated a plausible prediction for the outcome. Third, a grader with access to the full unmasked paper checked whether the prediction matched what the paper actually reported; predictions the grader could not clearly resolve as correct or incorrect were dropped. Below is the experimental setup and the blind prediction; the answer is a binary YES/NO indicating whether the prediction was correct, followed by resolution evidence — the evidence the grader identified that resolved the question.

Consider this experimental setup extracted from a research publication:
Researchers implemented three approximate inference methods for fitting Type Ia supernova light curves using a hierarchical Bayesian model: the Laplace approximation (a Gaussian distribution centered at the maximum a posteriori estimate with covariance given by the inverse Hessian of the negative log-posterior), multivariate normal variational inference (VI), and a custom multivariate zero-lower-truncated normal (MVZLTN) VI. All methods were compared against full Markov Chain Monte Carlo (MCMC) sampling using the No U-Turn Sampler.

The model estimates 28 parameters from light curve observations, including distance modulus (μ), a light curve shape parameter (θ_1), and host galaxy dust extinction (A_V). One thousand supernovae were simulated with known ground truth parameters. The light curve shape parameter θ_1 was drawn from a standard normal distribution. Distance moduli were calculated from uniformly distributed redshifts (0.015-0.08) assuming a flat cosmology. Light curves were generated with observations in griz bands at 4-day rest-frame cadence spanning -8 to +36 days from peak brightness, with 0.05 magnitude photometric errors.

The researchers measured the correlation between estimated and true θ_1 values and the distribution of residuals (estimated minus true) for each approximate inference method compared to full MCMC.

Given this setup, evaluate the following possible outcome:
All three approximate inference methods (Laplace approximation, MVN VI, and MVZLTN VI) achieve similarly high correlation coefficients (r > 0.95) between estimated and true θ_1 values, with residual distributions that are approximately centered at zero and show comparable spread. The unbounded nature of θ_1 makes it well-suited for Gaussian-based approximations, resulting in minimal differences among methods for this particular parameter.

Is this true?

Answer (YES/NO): NO